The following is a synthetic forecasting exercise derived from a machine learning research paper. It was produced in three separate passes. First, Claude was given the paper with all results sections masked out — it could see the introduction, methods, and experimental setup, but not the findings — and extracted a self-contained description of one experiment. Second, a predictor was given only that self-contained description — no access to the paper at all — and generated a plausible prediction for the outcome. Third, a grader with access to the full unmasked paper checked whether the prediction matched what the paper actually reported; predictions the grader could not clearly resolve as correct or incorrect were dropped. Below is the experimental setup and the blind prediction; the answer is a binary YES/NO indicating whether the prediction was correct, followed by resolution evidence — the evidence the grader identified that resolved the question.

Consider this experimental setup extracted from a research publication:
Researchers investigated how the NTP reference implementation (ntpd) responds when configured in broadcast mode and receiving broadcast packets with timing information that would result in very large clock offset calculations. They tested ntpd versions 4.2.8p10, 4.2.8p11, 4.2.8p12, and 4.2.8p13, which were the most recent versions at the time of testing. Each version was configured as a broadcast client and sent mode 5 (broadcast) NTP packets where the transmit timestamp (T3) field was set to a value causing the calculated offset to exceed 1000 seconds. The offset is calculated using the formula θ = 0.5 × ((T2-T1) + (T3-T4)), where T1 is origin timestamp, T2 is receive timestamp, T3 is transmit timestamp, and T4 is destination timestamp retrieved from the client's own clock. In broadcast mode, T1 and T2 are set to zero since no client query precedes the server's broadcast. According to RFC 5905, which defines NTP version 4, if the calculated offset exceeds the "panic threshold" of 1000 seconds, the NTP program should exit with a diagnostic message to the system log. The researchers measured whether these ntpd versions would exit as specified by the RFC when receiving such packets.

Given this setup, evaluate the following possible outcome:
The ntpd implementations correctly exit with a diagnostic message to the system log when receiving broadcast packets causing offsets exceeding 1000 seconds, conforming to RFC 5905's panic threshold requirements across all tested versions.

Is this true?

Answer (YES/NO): NO